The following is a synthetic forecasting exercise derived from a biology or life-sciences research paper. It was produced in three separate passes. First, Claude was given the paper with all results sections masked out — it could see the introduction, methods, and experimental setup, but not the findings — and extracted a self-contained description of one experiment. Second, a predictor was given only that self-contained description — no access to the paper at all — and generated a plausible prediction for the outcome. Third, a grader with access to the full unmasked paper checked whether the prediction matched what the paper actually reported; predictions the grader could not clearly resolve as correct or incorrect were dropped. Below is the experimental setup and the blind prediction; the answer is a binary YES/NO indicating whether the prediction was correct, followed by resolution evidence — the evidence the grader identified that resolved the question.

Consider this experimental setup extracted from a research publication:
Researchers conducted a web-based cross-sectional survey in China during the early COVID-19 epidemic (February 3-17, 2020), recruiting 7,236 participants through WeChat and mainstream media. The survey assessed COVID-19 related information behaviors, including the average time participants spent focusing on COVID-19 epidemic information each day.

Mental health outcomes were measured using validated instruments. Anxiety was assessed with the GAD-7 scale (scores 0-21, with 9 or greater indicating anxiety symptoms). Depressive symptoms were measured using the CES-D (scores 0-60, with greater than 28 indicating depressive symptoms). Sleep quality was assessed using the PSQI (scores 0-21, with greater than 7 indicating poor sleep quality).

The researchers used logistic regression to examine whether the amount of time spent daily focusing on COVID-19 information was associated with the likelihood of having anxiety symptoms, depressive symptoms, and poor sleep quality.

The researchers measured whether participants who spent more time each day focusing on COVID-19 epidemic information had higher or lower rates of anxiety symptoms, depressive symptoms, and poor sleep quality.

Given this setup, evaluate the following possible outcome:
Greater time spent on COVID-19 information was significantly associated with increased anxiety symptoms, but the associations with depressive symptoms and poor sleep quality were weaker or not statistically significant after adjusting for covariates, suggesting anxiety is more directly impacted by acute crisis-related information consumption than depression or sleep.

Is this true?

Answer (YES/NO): YES